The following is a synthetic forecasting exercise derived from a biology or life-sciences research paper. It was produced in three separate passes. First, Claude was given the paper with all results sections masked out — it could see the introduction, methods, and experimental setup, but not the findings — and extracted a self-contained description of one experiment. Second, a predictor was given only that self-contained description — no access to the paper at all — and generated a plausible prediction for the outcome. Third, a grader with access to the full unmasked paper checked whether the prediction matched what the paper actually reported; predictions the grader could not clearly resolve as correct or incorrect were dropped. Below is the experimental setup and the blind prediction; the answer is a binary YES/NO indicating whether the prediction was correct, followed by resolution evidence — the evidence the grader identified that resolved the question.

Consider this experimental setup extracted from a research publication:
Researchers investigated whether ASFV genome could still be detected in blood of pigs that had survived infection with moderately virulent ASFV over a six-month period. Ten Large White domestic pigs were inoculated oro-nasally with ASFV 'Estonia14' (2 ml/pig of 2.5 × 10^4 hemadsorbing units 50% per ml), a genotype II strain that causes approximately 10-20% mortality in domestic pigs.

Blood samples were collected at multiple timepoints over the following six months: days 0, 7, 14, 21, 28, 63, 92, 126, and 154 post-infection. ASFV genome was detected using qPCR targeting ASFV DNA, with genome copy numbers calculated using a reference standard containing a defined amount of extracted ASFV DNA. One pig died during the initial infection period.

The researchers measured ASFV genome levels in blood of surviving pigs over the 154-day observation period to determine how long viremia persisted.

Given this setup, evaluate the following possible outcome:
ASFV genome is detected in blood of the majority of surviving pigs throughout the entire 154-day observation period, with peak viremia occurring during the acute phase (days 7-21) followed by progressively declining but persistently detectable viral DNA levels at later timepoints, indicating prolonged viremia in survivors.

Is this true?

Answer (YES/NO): NO